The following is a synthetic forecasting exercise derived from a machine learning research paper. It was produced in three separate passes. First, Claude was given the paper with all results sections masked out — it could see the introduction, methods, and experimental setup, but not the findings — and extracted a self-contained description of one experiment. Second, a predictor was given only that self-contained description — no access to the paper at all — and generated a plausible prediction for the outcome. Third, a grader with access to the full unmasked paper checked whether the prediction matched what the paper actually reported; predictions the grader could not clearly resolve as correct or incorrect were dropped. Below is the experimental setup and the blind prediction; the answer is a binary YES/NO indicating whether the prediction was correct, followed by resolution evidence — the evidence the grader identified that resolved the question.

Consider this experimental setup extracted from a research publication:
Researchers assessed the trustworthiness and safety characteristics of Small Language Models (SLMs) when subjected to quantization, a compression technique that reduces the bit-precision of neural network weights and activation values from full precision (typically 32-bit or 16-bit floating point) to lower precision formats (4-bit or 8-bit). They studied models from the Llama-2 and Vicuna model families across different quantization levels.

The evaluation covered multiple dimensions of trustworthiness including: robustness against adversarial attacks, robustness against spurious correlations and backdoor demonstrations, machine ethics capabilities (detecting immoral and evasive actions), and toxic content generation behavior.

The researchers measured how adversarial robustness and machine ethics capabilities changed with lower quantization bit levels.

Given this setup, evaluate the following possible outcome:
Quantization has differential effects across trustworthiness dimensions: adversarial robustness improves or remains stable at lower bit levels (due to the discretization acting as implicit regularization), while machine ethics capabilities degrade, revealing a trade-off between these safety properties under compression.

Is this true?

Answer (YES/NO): NO